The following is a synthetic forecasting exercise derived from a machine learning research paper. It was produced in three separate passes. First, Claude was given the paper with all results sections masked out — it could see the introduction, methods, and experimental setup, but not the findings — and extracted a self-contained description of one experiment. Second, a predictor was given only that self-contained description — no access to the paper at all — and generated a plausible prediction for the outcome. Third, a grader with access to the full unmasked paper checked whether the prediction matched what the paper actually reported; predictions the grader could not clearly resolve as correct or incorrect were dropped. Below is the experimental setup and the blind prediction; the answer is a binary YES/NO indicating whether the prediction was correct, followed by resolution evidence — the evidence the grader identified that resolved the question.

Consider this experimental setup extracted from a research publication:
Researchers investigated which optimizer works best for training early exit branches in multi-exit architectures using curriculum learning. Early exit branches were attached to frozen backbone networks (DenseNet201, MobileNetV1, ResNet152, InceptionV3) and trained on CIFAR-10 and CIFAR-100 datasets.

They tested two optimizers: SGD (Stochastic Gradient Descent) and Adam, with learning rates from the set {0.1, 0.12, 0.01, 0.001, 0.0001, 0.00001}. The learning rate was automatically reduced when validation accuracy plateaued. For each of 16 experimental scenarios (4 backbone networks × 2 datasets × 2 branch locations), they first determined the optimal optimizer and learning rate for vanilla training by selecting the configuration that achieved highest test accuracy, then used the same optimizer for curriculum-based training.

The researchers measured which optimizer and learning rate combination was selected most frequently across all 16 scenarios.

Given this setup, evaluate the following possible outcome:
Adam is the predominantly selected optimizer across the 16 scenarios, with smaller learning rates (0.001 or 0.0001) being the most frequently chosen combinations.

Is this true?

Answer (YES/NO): YES